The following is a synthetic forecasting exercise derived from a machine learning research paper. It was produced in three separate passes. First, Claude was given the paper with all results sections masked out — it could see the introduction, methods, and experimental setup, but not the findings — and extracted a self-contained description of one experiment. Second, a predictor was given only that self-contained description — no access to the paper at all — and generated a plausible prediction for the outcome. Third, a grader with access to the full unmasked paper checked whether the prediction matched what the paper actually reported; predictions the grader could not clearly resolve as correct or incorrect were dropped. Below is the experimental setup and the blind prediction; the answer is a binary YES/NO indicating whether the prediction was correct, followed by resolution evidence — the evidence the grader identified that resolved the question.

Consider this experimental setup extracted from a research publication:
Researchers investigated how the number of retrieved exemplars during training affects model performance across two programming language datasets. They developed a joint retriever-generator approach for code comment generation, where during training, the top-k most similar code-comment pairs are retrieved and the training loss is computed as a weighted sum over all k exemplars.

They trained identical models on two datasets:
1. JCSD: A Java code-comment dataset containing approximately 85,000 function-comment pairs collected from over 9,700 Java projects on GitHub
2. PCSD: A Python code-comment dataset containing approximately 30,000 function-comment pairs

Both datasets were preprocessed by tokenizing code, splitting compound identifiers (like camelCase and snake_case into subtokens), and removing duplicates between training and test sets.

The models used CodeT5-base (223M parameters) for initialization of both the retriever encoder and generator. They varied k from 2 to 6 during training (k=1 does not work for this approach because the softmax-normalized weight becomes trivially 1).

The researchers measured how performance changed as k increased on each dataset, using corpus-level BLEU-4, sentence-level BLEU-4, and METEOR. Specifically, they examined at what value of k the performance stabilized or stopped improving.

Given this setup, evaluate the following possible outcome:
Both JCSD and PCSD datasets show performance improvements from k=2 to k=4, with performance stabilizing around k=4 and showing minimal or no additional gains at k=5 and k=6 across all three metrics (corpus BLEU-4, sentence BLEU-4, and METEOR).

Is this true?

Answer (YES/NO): NO